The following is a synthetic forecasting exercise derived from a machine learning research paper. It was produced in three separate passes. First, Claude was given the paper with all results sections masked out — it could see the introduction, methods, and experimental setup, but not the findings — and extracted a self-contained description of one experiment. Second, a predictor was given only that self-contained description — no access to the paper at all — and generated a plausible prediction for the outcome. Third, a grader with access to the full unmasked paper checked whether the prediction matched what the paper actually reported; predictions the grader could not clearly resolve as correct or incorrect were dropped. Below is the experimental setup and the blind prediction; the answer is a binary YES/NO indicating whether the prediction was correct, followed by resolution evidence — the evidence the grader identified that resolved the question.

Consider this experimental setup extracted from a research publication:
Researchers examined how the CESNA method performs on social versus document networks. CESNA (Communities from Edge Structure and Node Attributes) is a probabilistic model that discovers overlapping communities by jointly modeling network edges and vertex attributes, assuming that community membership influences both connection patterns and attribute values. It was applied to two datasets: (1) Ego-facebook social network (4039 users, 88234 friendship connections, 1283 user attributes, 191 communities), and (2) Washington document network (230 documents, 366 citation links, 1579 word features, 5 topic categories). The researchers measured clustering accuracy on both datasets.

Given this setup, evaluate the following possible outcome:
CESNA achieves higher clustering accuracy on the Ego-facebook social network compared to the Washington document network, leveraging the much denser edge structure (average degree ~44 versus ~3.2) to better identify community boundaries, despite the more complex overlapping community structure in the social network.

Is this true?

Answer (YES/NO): NO